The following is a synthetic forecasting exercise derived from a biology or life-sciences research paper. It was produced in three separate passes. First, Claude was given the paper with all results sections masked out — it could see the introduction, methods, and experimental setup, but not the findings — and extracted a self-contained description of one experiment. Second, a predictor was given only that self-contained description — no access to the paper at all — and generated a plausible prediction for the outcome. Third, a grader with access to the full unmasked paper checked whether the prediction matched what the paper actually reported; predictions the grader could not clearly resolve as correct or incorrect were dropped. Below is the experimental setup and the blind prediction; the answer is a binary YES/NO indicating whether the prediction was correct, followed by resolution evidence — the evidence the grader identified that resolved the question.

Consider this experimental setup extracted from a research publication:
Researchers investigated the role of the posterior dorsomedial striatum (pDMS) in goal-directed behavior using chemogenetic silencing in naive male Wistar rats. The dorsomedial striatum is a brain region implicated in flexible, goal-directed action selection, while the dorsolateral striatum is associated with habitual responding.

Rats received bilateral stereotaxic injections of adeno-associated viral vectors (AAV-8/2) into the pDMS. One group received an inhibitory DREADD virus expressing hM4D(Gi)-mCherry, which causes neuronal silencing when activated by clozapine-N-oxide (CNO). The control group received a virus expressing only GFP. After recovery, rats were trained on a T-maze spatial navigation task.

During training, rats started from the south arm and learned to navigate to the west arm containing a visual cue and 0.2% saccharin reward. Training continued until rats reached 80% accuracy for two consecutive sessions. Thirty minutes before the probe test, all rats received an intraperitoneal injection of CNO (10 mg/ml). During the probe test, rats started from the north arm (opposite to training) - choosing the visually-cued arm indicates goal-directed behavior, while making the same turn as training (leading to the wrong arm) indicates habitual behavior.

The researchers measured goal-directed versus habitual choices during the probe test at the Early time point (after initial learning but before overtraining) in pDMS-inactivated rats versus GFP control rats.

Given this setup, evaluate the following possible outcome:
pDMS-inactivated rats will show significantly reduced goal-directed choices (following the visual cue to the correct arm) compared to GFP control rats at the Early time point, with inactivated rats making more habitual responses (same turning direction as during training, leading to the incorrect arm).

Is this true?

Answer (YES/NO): YES